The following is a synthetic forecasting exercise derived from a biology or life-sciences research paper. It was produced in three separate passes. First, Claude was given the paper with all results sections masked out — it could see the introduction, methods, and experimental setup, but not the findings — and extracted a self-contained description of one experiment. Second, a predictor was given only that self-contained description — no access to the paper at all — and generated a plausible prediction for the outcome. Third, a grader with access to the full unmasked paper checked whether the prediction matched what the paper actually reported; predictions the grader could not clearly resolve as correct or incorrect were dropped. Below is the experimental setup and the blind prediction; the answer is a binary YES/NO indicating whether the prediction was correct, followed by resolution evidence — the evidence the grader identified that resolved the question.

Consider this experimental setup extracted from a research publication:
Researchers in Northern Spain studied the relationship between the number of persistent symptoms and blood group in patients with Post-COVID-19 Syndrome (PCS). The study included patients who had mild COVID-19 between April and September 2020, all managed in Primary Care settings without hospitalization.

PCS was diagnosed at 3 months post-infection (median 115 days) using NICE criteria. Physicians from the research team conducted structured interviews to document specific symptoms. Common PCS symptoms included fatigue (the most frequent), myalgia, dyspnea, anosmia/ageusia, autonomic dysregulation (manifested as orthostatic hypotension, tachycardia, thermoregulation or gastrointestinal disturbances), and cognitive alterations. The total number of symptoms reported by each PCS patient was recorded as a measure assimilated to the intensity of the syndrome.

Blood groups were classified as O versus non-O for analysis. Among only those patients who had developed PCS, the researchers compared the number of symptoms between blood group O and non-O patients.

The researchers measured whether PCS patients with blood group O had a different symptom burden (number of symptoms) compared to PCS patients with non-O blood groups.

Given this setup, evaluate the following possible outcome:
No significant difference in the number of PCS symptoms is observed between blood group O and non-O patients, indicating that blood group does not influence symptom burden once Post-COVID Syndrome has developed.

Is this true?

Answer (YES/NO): NO